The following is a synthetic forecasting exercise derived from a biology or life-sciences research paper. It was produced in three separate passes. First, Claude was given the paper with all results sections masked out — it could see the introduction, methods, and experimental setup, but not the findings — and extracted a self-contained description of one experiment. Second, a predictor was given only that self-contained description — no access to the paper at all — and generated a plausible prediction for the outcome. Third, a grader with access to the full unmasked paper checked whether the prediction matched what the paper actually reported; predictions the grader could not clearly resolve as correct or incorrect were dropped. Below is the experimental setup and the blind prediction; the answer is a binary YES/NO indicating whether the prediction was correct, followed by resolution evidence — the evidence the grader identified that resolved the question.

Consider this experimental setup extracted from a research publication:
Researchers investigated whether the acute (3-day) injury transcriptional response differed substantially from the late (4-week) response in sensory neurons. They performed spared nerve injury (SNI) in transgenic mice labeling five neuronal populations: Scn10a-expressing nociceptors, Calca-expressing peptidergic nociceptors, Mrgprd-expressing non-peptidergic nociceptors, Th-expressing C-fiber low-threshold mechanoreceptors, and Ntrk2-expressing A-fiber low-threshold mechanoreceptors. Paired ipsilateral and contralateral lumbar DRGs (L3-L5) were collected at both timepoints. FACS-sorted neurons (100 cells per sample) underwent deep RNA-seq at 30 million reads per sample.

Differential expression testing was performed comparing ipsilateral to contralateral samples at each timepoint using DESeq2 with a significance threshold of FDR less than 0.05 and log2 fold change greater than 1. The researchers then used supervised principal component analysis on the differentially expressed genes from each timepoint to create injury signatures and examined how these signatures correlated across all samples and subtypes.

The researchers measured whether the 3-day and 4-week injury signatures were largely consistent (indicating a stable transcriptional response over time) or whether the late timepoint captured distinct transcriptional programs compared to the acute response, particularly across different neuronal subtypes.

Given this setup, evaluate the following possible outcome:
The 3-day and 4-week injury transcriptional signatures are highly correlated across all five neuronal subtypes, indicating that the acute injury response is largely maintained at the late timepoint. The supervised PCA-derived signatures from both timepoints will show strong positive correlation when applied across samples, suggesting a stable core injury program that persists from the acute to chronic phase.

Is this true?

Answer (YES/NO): NO